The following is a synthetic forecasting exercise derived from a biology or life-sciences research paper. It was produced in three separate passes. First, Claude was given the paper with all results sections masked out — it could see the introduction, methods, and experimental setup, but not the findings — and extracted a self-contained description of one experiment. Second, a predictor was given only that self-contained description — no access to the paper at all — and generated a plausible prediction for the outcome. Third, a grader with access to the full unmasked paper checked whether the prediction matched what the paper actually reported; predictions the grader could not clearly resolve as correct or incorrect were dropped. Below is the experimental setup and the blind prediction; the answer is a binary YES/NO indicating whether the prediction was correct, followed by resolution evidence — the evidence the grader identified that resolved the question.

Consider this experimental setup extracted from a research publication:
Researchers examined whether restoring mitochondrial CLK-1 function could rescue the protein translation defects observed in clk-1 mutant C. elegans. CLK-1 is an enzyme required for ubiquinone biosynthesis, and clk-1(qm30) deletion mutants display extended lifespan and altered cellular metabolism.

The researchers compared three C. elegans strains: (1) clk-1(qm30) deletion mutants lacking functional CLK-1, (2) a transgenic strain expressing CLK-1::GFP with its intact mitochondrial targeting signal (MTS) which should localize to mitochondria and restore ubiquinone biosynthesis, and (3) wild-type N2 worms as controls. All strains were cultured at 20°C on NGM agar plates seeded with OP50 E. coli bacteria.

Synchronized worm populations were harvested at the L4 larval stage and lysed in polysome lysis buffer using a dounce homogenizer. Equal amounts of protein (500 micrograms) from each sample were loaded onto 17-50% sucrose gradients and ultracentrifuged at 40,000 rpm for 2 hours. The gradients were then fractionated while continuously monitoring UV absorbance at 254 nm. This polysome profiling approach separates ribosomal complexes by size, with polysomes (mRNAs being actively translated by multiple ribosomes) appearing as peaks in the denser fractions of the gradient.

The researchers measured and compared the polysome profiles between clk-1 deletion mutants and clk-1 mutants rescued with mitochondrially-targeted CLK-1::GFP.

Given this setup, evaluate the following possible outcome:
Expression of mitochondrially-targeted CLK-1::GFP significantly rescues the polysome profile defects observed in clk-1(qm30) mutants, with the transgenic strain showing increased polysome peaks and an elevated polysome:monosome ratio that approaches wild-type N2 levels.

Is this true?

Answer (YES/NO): YES